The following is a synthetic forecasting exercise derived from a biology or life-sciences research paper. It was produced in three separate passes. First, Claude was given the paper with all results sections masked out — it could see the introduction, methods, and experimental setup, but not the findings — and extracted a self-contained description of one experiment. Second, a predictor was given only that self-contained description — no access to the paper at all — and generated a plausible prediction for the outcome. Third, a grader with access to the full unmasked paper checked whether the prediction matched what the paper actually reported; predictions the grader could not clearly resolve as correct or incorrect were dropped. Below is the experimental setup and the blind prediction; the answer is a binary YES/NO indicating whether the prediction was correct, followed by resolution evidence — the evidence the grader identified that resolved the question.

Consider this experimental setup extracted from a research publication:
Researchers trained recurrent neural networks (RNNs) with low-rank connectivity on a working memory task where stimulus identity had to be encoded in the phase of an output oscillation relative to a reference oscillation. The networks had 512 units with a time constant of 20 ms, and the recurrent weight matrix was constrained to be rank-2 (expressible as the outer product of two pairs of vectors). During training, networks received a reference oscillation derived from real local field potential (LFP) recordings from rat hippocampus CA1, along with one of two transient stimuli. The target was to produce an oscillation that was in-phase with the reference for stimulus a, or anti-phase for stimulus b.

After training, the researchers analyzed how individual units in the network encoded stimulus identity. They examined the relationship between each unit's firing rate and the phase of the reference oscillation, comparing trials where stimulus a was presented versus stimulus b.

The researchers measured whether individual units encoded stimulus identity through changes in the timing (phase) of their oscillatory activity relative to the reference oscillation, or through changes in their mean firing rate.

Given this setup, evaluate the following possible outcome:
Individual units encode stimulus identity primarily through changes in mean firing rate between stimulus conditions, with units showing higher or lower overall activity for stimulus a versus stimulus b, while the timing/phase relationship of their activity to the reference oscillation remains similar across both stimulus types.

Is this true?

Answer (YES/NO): NO